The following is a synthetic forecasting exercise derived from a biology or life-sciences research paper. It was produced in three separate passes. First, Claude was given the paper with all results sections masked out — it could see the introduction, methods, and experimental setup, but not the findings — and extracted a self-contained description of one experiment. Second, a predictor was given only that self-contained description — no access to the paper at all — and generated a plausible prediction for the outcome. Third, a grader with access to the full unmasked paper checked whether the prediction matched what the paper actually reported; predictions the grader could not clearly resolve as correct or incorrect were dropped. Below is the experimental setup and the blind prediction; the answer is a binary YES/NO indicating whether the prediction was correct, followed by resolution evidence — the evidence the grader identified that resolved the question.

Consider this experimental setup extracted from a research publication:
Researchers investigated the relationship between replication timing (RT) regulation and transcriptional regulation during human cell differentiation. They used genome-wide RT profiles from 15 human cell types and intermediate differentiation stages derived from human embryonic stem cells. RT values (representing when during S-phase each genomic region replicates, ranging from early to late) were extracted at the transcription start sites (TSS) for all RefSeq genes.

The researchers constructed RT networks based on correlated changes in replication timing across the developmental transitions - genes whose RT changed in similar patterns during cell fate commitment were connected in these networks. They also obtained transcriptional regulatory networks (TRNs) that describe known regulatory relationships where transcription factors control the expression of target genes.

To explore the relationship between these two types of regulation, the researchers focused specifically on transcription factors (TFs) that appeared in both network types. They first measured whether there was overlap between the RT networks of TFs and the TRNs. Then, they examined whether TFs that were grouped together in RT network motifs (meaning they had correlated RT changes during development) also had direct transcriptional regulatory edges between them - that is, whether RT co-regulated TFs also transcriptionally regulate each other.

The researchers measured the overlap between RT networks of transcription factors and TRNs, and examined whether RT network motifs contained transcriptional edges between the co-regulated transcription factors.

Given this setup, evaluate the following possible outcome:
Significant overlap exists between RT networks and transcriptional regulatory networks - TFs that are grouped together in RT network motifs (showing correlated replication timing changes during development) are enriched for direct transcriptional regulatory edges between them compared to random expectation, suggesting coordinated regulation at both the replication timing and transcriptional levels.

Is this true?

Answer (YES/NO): NO